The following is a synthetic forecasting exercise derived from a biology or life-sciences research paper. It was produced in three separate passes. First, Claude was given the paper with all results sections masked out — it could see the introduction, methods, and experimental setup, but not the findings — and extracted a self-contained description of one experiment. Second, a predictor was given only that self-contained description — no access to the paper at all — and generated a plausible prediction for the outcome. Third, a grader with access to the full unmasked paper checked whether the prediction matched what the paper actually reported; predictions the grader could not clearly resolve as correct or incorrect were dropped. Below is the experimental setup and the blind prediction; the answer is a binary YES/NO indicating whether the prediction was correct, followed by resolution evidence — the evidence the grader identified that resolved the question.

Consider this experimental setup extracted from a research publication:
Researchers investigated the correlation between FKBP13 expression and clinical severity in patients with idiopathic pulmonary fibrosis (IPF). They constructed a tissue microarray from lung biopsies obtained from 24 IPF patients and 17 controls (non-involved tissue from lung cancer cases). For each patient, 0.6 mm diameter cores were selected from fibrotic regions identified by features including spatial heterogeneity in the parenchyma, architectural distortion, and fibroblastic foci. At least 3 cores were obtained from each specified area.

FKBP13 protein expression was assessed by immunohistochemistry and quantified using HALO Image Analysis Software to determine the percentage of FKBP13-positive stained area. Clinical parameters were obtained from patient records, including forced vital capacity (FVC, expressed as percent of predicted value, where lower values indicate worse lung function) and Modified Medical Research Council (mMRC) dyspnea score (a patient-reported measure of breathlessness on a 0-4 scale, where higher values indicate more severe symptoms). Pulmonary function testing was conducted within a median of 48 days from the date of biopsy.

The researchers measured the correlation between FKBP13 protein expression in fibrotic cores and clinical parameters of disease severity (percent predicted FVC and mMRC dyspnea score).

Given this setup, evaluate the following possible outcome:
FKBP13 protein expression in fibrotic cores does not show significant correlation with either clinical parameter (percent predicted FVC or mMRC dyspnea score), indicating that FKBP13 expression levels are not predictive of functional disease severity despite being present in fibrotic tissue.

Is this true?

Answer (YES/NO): NO